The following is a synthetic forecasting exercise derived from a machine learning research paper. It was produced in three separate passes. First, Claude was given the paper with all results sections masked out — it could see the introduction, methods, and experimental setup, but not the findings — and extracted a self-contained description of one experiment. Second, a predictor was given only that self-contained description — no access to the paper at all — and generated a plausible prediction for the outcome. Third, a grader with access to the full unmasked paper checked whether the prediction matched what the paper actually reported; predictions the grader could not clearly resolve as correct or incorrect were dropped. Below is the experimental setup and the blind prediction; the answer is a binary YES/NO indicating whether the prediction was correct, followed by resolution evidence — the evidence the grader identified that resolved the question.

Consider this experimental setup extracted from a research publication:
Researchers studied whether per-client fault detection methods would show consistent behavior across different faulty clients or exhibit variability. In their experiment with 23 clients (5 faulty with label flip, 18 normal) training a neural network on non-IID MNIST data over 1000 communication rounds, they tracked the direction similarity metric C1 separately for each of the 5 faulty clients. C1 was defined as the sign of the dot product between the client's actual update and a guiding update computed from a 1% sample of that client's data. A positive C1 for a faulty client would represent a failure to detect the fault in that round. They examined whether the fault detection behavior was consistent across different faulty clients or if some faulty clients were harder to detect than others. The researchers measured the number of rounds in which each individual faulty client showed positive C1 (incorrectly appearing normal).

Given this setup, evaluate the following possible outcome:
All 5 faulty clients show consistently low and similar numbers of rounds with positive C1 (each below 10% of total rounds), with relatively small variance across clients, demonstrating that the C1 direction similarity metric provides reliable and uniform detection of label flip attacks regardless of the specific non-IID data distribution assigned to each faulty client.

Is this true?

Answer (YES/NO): YES